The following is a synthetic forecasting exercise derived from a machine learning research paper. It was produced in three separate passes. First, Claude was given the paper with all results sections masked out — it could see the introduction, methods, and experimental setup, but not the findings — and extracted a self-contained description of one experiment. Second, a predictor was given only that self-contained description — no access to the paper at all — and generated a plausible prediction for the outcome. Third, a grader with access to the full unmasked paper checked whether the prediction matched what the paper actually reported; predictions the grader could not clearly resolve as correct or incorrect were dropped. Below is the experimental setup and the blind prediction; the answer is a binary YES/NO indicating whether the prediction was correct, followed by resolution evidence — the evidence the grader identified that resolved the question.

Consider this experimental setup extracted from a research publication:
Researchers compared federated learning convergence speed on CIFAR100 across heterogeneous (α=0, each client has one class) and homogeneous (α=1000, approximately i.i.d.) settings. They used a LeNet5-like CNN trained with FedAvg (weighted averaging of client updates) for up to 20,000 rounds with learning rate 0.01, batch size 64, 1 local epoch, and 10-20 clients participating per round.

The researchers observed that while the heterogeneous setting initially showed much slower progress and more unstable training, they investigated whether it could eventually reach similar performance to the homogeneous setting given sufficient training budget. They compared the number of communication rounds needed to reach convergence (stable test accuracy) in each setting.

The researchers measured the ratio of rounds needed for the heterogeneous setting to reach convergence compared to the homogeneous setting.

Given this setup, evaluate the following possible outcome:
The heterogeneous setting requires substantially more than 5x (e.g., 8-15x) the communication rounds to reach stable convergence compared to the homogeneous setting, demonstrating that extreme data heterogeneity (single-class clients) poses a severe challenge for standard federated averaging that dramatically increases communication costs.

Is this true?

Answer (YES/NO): YES